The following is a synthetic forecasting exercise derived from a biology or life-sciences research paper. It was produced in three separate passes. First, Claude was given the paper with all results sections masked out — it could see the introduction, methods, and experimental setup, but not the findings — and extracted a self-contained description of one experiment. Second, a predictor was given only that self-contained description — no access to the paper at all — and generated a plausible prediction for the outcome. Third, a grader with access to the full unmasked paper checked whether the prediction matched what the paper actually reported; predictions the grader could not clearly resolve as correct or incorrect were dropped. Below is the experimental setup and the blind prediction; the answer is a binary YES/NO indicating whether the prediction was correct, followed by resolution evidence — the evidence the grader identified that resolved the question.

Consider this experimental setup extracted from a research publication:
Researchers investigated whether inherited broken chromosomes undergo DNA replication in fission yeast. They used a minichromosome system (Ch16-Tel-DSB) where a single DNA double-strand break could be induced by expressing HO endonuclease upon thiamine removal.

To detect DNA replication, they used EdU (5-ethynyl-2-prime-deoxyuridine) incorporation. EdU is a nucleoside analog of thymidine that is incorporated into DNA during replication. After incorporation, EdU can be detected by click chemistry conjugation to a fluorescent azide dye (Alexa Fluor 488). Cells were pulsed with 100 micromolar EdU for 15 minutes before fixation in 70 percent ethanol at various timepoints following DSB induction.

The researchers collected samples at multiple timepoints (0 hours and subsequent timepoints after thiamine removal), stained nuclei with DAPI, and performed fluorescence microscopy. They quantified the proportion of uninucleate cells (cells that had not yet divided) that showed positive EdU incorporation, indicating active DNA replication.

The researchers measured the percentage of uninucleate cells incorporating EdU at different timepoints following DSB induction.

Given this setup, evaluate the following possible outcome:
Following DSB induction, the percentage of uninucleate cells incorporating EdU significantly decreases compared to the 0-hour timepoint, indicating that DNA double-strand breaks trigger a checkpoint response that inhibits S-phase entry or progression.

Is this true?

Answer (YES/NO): NO